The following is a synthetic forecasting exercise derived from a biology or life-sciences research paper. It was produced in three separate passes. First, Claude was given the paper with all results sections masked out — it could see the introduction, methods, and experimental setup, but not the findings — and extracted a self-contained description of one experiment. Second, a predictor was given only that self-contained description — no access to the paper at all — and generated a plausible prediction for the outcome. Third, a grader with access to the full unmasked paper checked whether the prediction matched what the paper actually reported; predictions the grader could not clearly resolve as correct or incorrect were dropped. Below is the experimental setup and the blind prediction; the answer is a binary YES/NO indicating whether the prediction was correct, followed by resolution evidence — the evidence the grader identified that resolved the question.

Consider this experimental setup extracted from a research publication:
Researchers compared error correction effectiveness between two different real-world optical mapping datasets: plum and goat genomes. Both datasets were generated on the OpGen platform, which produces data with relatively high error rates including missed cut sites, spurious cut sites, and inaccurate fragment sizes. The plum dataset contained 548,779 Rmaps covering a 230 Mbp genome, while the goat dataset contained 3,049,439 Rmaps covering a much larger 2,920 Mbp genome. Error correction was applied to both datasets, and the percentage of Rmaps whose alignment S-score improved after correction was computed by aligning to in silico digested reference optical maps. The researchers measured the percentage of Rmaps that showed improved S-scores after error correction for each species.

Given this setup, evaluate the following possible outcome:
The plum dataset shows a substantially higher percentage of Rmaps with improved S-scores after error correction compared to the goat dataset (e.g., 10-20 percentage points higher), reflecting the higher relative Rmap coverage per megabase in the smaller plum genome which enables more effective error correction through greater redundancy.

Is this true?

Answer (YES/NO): NO